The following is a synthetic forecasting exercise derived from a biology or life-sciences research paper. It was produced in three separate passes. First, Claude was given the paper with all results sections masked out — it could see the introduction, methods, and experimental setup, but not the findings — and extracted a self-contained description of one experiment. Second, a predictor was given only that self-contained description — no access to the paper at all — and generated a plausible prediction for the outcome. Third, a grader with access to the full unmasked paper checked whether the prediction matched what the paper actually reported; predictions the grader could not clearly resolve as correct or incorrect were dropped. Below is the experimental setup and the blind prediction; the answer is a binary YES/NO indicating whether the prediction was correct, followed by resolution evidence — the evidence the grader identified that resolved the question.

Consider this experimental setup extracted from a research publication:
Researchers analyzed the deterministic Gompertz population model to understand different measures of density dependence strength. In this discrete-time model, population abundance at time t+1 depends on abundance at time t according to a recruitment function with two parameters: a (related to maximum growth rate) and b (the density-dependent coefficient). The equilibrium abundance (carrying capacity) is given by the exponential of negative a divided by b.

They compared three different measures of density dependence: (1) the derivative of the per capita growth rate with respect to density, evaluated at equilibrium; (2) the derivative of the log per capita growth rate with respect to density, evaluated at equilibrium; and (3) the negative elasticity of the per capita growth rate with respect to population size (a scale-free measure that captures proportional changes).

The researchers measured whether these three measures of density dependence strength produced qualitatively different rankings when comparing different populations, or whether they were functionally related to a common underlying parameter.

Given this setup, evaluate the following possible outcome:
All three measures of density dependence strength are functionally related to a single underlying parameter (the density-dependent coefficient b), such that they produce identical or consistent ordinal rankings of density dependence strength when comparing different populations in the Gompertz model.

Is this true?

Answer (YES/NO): NO